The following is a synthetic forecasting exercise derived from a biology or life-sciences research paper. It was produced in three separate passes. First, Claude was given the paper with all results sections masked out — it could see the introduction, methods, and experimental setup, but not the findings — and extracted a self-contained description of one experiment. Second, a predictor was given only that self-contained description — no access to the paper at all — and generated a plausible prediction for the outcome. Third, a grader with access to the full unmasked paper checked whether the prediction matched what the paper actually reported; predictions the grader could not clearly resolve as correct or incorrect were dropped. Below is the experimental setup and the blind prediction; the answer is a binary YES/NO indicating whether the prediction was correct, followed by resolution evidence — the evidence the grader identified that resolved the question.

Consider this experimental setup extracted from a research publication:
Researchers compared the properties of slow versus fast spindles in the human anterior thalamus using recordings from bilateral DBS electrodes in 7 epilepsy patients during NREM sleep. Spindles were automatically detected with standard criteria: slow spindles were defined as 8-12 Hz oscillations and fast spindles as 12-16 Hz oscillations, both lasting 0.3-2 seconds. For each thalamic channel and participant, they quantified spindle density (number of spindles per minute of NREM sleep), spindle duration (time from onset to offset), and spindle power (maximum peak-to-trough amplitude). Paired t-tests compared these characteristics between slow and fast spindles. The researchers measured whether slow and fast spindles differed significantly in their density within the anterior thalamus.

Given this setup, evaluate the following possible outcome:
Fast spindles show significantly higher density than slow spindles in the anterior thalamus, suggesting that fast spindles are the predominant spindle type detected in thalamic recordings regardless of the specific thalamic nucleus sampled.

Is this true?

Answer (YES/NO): NO